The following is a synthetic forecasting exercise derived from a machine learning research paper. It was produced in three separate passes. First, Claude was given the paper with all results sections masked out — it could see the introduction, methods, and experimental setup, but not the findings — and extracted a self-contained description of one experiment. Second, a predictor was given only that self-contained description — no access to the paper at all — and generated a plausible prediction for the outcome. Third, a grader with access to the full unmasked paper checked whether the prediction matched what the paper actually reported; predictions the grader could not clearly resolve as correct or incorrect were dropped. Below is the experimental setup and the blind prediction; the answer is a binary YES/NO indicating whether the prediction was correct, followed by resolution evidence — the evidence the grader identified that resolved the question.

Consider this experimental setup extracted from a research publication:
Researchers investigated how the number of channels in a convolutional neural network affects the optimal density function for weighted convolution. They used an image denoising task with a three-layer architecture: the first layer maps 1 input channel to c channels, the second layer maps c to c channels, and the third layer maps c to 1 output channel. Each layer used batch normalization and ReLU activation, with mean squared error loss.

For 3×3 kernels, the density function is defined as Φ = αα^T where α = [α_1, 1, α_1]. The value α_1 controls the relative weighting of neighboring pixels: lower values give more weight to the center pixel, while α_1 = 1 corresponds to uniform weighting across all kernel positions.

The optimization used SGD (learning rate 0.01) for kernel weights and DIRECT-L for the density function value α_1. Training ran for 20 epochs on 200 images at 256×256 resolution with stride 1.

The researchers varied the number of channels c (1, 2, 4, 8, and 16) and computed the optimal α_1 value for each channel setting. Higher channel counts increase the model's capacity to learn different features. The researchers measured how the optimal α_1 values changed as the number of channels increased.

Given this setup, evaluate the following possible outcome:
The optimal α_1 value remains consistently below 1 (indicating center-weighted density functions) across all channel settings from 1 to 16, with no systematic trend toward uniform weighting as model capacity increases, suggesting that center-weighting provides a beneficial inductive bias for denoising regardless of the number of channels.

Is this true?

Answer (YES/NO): YES